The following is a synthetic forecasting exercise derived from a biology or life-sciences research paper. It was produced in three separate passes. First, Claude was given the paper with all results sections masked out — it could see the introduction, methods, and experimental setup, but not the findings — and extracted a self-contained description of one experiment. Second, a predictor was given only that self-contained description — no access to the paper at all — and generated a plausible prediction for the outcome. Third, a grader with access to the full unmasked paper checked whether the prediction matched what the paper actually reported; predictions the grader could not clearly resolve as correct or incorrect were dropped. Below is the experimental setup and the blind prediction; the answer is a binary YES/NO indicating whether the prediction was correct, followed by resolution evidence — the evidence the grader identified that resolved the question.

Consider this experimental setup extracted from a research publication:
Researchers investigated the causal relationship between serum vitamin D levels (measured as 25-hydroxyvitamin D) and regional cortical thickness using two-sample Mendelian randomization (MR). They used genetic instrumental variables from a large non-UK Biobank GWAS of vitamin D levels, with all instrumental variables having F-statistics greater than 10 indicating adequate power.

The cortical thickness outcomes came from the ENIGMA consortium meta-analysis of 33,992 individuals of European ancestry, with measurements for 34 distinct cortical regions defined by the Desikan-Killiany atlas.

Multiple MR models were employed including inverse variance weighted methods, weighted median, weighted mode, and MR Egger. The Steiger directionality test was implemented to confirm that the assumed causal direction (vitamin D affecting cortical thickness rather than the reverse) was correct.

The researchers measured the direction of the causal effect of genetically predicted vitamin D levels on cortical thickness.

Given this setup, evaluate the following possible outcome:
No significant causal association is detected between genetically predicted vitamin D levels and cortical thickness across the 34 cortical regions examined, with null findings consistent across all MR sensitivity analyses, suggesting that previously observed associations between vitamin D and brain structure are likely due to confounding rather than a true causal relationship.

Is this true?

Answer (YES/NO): NO